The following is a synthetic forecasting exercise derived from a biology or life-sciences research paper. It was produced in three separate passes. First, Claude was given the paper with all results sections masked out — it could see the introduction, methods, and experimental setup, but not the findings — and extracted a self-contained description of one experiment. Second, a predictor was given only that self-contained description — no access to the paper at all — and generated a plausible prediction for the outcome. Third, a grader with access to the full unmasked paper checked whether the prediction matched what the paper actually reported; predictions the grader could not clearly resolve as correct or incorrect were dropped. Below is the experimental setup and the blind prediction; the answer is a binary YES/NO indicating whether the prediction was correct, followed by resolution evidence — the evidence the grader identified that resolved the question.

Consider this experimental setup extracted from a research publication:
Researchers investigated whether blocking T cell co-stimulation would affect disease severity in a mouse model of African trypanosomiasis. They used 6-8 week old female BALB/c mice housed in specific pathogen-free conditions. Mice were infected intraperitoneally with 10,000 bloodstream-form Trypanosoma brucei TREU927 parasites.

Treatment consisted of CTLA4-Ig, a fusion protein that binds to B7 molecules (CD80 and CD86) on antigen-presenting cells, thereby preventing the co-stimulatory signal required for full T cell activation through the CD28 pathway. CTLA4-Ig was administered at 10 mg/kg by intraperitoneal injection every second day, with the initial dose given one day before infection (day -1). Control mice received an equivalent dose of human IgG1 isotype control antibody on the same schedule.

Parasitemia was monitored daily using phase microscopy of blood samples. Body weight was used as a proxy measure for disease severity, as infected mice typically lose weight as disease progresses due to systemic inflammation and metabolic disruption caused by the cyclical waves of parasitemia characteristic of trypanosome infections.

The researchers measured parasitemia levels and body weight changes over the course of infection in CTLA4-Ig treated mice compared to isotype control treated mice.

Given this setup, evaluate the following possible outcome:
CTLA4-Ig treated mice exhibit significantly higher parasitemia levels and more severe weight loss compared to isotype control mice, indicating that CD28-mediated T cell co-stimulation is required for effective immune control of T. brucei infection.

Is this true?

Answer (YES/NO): NO